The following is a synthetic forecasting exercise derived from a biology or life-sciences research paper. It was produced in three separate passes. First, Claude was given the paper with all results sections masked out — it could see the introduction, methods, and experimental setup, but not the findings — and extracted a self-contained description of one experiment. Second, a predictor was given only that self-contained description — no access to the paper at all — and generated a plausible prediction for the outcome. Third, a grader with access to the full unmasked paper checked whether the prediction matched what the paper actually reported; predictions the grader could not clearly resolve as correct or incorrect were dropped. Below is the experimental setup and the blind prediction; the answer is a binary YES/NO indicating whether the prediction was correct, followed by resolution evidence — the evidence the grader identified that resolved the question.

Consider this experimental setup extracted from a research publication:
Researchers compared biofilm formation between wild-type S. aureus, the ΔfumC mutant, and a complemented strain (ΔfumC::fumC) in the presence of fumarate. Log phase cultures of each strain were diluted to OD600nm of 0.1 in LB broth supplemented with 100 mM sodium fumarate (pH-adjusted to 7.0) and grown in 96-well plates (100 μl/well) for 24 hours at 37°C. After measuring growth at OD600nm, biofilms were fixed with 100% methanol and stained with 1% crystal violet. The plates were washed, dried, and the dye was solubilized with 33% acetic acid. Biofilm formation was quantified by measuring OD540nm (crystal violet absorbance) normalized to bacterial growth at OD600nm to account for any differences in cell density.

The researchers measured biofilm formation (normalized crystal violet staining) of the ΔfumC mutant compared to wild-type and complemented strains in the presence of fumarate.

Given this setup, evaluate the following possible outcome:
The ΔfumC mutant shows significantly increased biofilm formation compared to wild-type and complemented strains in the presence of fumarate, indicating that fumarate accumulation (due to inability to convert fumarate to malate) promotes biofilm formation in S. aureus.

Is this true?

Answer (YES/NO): NO